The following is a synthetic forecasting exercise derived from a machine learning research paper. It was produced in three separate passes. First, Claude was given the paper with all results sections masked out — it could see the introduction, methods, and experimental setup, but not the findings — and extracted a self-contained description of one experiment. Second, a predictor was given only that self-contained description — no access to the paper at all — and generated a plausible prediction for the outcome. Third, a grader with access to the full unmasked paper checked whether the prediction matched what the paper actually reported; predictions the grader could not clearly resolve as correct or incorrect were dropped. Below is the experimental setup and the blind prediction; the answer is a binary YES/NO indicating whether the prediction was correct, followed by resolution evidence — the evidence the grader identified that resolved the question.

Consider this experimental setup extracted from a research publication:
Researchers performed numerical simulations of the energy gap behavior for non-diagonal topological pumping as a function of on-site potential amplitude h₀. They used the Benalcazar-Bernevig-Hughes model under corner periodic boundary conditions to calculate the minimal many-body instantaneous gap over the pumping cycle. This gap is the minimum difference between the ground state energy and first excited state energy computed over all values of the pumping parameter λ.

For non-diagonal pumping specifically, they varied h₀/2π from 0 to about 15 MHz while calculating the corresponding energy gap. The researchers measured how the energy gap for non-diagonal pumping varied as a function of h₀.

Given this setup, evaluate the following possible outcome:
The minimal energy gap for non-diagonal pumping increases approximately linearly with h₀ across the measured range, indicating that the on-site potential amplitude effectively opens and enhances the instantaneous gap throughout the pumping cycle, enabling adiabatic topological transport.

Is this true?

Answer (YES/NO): NO